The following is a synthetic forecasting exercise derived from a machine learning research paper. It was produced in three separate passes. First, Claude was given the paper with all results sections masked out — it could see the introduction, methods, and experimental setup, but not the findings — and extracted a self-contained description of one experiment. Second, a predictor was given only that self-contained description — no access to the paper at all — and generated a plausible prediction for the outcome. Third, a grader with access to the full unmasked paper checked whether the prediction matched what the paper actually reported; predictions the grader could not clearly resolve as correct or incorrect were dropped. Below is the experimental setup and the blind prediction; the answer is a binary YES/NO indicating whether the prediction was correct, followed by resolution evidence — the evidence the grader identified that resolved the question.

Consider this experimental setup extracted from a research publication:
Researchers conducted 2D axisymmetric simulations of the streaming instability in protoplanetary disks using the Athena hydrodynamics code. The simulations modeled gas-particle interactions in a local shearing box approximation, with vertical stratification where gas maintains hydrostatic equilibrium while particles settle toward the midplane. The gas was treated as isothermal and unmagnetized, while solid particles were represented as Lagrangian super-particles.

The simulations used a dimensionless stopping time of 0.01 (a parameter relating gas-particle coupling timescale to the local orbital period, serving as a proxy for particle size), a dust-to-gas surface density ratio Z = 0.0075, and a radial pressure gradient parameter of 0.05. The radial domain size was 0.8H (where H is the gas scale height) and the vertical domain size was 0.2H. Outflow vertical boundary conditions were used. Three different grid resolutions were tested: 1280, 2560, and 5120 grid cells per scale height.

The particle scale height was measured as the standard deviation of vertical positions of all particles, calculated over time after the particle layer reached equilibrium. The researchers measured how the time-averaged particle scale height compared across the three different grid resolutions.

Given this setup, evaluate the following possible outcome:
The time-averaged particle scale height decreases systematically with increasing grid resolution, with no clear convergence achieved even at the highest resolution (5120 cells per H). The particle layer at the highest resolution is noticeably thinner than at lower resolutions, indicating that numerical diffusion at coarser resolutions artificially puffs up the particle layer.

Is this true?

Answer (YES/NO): NO